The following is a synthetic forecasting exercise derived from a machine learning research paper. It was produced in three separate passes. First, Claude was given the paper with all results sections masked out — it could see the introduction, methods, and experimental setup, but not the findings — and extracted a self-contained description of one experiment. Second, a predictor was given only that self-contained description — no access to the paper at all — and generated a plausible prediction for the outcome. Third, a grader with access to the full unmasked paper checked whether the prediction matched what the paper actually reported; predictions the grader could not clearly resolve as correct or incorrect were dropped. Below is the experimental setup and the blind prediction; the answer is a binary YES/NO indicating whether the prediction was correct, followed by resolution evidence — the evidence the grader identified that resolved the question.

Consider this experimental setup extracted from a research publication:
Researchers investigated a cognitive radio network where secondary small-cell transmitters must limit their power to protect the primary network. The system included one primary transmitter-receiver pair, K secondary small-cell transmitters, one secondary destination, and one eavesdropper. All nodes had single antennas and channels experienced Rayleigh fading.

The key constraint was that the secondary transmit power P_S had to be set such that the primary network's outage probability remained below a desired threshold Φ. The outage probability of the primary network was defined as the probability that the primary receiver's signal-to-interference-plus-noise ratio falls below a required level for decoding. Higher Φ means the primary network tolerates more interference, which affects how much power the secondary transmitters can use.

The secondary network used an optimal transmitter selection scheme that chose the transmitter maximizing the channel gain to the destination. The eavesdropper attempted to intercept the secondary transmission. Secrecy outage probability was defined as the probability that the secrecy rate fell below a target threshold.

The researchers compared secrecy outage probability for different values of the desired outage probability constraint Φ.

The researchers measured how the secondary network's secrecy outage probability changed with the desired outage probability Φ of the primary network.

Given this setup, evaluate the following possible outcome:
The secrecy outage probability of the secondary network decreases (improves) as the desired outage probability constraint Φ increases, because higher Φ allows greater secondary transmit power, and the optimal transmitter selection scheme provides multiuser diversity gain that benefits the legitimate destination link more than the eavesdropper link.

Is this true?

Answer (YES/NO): YES